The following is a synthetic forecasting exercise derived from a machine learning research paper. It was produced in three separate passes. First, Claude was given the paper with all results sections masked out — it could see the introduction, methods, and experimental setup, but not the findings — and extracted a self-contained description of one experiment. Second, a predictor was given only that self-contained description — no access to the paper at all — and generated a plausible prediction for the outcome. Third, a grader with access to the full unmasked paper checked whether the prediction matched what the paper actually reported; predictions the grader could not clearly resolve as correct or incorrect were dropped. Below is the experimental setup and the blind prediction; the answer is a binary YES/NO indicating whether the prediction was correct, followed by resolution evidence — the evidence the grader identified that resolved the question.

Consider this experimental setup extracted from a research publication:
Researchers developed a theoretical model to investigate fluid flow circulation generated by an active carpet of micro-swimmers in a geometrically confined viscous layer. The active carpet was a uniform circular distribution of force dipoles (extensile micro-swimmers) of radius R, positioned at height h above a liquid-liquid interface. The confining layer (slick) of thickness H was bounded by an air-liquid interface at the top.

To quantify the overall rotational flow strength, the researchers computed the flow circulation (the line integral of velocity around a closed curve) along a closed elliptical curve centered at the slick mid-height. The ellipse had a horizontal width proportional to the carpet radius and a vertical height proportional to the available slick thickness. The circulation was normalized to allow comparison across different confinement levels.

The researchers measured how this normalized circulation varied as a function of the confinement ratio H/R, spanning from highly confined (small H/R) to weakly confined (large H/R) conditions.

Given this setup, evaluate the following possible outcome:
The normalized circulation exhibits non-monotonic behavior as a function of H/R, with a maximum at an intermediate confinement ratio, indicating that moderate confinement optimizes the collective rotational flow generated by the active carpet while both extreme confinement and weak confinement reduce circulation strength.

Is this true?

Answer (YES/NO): YES